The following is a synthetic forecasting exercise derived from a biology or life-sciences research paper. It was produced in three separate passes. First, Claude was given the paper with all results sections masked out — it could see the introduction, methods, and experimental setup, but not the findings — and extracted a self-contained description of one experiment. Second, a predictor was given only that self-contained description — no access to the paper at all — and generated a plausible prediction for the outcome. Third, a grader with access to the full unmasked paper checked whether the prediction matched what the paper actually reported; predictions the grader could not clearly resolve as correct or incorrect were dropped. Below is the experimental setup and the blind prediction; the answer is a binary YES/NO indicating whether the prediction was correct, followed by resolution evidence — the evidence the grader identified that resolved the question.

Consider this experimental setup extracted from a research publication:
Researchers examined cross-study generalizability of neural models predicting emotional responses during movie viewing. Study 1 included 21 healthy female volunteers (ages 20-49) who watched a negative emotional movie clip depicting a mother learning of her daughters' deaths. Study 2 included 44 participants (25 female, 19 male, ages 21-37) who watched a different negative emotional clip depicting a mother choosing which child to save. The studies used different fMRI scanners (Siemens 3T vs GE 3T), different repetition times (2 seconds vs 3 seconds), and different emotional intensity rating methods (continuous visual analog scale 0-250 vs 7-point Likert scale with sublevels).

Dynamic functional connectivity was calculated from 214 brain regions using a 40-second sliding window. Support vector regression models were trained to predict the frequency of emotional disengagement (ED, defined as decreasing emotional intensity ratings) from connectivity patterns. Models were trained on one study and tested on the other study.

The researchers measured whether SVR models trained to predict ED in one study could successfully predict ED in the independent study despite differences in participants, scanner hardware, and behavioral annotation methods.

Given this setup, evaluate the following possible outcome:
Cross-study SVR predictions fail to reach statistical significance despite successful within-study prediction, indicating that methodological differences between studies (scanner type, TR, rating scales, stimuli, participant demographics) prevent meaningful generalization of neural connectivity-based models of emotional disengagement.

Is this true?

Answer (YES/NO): NO